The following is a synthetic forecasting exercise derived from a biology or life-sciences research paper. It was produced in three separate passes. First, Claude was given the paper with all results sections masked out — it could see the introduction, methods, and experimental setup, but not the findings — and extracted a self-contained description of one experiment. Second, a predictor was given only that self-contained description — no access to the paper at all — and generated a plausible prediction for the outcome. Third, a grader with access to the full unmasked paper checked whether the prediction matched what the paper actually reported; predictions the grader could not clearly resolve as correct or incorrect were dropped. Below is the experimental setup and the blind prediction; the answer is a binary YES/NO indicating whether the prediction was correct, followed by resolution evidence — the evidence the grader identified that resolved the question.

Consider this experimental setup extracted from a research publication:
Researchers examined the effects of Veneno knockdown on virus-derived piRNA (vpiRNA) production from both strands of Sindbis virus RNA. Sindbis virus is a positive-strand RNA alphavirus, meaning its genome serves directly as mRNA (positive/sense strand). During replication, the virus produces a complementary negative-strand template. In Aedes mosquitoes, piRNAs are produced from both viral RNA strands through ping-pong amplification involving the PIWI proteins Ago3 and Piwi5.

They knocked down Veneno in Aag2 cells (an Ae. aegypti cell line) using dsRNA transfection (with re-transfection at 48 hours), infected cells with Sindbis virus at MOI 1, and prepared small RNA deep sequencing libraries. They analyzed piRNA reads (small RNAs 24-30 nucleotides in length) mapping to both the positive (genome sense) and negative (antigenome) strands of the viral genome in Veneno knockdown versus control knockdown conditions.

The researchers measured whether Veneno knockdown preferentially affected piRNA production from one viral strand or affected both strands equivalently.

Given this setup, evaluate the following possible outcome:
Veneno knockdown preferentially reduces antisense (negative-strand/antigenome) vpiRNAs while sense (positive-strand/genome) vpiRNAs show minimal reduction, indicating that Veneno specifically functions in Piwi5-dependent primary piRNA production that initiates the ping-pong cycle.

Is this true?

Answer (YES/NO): NO